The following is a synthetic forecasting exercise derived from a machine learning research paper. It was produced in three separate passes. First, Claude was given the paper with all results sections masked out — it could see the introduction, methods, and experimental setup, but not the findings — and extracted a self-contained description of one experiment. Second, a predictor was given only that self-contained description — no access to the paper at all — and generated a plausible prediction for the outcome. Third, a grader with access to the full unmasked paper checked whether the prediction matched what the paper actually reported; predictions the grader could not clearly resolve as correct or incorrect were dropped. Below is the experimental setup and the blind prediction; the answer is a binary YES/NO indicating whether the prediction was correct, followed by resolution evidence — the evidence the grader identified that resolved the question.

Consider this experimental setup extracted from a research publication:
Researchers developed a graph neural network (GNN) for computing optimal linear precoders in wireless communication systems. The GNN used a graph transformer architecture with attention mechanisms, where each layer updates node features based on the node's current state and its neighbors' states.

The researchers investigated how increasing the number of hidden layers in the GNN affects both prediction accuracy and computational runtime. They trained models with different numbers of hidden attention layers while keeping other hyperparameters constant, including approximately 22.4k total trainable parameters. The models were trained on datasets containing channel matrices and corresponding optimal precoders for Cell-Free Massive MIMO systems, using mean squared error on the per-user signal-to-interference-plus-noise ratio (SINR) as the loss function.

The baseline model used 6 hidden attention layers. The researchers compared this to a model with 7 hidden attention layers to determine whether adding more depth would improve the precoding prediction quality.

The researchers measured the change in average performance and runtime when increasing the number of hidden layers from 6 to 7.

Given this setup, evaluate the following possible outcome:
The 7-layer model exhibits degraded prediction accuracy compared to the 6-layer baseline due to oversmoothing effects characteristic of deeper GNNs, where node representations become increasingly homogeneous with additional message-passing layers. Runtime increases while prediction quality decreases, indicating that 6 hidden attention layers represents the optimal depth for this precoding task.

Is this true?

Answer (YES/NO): NO